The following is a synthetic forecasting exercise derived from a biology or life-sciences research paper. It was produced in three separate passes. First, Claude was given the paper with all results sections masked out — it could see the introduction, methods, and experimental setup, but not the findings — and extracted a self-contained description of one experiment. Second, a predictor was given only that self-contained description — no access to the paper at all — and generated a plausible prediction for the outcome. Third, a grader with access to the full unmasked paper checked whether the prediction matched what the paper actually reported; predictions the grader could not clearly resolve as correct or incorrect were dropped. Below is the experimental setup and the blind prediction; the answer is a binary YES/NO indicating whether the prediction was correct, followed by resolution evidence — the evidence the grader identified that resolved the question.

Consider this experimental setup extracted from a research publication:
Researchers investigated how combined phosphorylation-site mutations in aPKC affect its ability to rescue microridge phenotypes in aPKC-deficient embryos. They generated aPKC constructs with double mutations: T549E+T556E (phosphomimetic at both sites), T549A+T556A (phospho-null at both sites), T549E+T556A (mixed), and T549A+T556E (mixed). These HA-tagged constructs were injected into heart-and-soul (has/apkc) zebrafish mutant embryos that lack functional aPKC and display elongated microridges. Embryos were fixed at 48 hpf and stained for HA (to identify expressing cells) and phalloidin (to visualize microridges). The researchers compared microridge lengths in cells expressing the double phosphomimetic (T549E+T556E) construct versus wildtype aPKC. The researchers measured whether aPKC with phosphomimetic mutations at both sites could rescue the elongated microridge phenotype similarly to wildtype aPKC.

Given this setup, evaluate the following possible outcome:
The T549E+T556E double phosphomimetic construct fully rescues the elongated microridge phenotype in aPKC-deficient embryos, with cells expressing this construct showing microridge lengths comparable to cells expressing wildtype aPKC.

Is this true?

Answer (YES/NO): NO